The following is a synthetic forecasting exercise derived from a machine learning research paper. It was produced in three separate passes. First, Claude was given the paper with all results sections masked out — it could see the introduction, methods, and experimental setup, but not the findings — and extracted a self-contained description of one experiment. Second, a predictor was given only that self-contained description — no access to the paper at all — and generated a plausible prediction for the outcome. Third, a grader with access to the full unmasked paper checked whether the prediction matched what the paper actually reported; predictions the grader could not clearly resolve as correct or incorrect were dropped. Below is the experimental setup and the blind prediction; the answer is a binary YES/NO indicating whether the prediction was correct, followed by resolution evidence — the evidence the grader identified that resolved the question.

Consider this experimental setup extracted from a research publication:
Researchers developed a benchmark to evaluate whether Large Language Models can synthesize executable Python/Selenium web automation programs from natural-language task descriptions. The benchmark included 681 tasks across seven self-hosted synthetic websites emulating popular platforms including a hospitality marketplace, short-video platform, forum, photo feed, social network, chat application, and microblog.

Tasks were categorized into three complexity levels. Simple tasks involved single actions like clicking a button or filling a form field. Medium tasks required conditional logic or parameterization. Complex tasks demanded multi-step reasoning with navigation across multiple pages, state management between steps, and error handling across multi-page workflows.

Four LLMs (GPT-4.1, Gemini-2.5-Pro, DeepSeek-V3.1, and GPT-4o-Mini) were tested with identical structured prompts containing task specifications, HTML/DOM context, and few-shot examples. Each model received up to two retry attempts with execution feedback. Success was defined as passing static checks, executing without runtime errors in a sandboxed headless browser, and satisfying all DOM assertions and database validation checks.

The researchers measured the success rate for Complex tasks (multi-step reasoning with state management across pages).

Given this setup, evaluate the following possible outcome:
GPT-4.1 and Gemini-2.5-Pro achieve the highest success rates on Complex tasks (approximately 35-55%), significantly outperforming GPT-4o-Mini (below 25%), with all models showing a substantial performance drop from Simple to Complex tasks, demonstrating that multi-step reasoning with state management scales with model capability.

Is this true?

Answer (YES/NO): NO